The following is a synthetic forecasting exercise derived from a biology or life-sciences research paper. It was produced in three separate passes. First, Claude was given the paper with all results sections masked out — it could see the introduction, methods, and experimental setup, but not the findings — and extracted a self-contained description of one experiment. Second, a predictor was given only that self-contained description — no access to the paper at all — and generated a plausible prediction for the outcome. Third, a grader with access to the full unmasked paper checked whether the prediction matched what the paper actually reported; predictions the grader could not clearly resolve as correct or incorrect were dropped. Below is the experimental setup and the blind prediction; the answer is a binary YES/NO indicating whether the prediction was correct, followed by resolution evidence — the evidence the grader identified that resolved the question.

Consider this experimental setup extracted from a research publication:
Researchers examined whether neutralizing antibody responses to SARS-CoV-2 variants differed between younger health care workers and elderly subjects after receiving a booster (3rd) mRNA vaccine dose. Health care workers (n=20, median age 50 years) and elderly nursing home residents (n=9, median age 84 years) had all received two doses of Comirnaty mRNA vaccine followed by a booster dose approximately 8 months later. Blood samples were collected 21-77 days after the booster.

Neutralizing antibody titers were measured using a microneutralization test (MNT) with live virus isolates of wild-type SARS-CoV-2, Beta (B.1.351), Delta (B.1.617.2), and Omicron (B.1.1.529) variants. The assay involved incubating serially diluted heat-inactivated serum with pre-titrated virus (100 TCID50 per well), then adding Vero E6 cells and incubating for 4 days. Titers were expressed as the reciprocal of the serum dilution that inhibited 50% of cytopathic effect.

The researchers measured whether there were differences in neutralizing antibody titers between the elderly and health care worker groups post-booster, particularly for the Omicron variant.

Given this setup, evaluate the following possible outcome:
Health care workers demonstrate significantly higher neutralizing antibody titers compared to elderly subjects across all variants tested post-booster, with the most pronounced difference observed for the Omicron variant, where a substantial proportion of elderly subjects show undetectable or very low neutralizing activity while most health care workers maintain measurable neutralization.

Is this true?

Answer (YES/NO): YES